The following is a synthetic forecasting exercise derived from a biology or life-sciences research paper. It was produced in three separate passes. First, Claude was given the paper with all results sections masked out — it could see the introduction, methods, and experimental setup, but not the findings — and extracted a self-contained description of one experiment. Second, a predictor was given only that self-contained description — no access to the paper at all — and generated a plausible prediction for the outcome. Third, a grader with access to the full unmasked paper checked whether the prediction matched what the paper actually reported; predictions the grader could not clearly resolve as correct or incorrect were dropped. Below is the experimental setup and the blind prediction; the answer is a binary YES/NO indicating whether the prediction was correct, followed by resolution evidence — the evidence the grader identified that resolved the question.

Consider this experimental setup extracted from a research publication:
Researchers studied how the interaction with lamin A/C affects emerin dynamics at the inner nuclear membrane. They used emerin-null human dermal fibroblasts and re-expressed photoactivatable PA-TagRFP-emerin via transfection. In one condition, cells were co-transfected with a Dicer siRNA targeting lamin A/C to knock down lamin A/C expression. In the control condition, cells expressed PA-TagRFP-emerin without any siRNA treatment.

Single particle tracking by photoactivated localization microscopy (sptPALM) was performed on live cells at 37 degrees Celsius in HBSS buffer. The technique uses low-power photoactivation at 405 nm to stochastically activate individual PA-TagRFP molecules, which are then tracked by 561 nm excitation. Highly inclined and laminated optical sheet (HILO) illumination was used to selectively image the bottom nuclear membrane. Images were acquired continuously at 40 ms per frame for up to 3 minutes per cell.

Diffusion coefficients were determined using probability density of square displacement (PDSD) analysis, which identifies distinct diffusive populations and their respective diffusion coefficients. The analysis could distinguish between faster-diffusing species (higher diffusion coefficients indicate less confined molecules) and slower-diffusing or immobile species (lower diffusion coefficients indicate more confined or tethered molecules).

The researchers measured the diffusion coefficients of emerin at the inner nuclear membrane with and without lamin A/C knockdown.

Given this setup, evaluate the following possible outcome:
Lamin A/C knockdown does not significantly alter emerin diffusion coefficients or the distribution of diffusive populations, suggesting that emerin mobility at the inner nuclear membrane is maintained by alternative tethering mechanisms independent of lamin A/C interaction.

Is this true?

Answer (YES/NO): NO